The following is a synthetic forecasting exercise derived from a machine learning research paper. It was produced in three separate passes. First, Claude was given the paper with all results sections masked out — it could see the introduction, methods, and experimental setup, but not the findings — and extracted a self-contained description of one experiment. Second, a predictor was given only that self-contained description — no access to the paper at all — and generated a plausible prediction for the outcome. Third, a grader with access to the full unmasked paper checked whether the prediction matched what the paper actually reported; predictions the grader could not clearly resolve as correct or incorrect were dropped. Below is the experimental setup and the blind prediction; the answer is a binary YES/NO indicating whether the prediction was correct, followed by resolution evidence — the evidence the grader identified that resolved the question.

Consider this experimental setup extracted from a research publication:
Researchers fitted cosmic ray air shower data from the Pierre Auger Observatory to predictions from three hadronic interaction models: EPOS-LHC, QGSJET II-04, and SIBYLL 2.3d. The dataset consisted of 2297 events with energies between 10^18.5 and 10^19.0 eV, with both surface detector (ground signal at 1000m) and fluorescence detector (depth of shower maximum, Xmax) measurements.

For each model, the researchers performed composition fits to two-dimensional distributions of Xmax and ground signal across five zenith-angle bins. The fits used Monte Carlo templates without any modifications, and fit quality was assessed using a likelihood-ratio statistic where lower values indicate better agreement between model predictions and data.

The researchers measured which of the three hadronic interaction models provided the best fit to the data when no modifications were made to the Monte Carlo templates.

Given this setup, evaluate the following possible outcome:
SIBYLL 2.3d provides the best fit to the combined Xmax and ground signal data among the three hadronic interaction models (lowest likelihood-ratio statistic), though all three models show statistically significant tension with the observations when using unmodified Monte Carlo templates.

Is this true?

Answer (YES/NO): NO